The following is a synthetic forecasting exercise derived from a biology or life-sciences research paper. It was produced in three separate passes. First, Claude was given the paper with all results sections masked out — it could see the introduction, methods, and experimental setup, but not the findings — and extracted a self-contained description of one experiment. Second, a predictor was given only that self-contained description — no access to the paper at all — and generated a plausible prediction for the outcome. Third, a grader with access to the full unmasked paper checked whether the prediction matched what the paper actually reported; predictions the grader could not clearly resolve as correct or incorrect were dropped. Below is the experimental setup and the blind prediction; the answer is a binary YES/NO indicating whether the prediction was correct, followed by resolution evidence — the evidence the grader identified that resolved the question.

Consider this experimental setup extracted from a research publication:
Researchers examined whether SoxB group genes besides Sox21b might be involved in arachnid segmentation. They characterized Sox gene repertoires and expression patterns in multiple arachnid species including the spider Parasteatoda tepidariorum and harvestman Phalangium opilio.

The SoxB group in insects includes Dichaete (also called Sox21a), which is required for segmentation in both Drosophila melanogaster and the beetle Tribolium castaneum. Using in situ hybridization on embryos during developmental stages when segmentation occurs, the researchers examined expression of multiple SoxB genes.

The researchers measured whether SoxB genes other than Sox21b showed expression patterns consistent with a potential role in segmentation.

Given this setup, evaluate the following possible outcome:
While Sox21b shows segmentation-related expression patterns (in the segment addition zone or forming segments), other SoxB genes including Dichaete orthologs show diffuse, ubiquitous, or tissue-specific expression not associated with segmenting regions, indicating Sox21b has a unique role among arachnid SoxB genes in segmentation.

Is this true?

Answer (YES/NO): NO